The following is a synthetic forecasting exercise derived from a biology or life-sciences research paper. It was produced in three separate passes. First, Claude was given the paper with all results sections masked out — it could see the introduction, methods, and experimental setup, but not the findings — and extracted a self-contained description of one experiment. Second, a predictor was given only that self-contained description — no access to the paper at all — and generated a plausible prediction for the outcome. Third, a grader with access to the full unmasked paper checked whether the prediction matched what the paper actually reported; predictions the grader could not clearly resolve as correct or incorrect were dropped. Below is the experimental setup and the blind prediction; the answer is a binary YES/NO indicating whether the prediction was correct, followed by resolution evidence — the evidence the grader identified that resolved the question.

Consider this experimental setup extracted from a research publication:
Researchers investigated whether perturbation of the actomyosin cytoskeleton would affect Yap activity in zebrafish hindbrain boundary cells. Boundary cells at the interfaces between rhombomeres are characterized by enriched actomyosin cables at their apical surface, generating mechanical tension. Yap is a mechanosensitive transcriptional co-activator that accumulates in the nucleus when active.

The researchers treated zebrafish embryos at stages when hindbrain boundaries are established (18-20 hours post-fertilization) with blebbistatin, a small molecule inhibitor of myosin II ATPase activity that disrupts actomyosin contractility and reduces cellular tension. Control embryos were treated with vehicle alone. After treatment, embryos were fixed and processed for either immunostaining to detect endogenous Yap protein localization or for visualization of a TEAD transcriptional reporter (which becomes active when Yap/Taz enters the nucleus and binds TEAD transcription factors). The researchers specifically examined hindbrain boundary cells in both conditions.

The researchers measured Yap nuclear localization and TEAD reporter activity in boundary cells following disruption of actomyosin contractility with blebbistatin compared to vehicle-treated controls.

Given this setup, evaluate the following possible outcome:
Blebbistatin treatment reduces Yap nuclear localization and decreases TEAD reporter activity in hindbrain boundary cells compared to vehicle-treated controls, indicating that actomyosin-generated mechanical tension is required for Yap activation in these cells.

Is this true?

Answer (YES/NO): YES